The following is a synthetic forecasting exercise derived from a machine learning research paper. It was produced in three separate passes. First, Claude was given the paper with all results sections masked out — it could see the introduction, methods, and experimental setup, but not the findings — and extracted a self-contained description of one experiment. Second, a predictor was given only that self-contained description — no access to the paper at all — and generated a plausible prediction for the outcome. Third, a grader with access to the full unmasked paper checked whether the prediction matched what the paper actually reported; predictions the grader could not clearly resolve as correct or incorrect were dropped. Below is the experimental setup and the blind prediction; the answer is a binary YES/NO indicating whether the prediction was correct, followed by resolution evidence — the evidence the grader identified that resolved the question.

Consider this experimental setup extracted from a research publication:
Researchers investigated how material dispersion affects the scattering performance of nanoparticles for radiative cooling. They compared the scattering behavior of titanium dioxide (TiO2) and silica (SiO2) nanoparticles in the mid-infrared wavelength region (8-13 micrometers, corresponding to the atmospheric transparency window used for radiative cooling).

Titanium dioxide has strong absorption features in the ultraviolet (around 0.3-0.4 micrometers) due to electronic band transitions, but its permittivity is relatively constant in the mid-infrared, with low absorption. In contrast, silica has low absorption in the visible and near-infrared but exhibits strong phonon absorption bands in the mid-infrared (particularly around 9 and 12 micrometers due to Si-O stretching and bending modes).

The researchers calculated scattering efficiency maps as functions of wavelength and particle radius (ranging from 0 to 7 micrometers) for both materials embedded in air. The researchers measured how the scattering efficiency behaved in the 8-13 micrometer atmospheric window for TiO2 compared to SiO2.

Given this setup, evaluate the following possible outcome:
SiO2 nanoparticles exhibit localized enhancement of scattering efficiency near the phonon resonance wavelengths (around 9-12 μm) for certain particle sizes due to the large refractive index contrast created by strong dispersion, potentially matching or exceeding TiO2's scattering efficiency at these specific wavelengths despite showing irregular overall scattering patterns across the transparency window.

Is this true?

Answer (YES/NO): YES